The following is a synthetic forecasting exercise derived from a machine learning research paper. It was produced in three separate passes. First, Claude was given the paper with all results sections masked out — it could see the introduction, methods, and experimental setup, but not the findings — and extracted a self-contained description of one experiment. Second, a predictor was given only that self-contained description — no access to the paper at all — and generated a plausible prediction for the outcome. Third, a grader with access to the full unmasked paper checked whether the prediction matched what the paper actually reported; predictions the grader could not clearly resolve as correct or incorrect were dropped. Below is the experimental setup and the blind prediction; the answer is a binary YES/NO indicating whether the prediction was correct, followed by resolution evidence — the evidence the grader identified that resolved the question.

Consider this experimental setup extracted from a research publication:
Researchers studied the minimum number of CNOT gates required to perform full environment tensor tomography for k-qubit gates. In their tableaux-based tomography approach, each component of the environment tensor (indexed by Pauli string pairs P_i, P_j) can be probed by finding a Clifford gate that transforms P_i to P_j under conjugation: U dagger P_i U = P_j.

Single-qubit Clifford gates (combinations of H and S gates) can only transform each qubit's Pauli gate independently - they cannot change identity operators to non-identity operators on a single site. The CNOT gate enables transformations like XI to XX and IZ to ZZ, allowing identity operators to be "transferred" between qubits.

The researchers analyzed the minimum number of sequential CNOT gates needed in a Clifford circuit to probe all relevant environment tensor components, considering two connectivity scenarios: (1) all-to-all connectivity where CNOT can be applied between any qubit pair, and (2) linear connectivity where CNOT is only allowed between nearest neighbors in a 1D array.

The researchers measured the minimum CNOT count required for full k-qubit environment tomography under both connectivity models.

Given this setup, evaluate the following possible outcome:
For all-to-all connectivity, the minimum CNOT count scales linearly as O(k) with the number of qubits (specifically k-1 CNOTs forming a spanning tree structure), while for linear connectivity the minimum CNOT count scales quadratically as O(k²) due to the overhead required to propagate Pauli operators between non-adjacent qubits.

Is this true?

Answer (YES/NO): NO